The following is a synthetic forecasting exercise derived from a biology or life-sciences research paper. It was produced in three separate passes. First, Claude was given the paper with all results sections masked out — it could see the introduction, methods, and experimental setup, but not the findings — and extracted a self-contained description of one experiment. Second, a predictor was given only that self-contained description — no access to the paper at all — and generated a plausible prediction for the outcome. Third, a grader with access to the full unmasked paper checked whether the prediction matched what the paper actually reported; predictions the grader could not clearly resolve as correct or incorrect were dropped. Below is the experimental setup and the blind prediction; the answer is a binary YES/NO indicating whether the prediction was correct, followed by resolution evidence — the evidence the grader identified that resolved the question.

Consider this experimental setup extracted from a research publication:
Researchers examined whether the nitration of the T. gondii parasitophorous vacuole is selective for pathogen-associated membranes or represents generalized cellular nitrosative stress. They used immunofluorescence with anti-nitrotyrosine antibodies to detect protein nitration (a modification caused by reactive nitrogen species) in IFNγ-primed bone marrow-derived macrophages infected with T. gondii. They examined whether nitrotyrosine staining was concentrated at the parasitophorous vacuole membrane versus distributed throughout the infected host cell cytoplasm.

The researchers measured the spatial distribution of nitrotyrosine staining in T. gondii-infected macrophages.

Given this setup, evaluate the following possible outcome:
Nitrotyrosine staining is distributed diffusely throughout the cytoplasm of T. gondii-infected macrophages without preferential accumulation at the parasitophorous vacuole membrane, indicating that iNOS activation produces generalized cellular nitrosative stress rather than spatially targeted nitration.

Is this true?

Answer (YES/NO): NO